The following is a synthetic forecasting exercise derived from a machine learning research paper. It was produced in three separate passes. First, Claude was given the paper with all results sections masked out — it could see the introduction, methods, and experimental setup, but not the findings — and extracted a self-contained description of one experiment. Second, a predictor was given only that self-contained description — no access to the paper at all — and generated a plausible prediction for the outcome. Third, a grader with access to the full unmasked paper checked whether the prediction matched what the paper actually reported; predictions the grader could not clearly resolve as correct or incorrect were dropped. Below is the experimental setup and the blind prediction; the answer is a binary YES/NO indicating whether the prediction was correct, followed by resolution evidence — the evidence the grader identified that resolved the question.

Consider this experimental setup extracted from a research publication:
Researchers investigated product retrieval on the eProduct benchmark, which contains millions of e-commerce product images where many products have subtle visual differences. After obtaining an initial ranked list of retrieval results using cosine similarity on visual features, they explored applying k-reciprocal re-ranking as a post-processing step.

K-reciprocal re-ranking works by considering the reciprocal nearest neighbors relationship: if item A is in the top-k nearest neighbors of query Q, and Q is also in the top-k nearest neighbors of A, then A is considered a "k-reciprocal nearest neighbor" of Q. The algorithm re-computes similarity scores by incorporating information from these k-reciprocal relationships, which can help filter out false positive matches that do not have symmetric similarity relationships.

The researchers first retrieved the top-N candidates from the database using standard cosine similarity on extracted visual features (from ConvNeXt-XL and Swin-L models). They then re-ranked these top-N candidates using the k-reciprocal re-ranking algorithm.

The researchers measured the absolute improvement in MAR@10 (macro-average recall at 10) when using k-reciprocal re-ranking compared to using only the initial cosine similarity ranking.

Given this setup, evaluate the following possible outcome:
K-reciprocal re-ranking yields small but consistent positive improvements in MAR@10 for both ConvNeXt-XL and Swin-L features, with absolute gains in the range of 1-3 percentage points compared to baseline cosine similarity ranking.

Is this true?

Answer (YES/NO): NO